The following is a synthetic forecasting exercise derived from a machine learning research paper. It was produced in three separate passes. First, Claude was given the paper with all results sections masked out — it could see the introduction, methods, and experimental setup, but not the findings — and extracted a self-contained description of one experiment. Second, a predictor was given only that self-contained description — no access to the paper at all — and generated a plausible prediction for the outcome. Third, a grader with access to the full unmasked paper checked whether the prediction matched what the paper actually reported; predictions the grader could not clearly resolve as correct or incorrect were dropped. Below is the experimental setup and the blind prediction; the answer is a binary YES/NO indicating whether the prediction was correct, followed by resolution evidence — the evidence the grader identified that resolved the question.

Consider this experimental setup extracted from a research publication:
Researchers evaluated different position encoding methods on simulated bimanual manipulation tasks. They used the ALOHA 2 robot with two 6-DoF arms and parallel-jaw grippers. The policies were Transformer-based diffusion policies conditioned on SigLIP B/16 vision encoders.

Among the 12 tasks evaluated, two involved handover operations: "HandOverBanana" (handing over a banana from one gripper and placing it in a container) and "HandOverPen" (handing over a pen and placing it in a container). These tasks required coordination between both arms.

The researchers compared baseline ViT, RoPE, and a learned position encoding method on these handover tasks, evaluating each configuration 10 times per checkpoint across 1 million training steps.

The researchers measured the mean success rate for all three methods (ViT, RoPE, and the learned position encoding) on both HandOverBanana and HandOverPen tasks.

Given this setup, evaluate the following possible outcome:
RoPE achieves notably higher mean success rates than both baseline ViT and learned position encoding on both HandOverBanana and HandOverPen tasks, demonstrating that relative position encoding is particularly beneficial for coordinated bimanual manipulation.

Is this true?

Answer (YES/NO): NO